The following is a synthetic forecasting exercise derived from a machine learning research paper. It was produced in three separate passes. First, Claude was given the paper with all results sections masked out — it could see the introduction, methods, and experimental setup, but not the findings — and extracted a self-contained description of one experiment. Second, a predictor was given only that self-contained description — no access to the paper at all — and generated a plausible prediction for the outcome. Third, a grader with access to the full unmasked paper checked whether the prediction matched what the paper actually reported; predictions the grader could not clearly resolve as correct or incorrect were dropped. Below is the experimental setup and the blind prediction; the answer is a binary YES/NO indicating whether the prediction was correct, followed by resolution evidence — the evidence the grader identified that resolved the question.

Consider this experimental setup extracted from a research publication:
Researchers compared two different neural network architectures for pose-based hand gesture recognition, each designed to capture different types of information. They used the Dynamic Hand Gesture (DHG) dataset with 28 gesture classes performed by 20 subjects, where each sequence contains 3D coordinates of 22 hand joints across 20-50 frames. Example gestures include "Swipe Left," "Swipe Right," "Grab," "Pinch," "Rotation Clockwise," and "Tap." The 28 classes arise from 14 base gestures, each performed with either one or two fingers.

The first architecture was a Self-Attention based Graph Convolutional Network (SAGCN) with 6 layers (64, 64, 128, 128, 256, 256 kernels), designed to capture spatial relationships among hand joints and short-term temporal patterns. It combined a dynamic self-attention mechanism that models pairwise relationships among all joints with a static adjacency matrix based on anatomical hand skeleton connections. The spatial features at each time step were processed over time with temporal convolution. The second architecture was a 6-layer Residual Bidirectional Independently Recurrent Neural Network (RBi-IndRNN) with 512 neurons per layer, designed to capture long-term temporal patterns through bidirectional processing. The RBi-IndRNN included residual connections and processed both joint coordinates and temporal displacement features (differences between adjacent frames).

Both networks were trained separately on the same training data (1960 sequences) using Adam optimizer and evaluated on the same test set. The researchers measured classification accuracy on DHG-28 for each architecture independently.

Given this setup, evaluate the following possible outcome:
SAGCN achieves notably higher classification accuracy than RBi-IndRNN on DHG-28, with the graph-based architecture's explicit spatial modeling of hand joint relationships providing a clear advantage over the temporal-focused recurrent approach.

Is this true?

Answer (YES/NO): NO